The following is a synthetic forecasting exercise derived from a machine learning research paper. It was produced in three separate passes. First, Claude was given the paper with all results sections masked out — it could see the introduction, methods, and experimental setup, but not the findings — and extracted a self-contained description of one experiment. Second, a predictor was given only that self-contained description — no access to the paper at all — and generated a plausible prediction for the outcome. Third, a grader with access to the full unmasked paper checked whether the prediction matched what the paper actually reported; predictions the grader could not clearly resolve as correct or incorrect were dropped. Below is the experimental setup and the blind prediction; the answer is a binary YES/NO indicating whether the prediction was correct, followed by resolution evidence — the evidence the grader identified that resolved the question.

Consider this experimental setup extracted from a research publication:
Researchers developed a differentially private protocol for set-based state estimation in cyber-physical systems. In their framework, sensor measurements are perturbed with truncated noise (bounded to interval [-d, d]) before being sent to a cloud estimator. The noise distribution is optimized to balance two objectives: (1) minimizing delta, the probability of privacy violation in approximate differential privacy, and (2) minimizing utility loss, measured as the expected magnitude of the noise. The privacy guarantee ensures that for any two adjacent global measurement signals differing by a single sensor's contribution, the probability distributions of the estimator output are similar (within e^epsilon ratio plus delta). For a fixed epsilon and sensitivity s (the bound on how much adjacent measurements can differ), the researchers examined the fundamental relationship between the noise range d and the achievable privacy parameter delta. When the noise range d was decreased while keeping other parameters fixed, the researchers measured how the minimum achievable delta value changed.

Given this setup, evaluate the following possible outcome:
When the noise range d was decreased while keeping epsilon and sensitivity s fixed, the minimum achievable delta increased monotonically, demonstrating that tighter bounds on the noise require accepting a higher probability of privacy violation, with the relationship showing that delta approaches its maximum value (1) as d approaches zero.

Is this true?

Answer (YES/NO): NO